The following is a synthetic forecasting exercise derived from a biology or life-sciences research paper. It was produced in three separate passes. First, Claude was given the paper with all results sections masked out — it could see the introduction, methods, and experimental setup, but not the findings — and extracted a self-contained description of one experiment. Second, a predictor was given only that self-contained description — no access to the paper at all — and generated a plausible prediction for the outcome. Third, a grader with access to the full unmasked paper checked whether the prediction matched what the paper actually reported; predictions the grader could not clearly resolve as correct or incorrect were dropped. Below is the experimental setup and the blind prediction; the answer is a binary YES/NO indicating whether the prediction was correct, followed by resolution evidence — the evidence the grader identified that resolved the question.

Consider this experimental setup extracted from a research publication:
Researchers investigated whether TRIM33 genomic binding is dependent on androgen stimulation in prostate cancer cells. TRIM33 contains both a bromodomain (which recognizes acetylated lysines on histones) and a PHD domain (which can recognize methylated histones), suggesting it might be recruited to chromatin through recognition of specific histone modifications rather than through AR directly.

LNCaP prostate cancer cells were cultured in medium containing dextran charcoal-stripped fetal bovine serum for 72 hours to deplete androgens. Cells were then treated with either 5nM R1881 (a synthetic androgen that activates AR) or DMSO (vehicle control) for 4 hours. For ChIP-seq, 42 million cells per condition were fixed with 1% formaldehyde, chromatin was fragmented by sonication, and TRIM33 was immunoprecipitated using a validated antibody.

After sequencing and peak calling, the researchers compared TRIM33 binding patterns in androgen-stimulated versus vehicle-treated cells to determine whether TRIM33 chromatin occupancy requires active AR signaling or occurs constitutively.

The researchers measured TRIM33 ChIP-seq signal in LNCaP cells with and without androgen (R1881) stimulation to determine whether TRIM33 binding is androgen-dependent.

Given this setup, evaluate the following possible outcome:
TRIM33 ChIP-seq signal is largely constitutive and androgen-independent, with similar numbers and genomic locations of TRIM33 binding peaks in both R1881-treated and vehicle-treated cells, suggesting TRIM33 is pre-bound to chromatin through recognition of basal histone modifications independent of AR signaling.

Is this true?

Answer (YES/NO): NO